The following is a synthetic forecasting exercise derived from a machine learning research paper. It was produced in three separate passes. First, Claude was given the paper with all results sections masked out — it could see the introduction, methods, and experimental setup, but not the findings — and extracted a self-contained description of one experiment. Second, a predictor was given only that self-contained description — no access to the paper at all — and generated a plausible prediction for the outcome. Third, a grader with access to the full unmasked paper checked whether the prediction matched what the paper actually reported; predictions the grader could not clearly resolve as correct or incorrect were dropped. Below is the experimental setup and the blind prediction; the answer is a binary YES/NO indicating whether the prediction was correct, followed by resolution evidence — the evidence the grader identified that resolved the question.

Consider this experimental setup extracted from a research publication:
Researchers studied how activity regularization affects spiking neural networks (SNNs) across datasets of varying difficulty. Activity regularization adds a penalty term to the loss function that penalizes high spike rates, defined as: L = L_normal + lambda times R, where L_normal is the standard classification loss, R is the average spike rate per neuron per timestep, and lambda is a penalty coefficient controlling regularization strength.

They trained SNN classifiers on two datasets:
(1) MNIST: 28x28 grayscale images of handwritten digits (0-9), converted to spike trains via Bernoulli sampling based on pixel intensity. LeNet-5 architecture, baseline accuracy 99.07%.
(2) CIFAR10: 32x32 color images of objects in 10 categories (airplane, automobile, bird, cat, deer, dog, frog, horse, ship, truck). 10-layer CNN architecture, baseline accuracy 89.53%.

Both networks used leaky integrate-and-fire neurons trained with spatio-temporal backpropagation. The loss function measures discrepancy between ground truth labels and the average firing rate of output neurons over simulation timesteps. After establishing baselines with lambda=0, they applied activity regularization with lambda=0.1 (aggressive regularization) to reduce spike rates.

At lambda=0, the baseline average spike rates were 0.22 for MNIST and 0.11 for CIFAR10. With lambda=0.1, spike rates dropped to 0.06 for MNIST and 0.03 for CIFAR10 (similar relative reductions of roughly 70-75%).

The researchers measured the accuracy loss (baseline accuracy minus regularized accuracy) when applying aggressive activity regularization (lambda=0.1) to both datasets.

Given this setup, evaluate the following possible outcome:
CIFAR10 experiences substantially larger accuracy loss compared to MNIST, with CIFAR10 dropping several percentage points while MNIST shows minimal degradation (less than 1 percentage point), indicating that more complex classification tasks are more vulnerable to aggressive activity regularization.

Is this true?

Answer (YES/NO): YES